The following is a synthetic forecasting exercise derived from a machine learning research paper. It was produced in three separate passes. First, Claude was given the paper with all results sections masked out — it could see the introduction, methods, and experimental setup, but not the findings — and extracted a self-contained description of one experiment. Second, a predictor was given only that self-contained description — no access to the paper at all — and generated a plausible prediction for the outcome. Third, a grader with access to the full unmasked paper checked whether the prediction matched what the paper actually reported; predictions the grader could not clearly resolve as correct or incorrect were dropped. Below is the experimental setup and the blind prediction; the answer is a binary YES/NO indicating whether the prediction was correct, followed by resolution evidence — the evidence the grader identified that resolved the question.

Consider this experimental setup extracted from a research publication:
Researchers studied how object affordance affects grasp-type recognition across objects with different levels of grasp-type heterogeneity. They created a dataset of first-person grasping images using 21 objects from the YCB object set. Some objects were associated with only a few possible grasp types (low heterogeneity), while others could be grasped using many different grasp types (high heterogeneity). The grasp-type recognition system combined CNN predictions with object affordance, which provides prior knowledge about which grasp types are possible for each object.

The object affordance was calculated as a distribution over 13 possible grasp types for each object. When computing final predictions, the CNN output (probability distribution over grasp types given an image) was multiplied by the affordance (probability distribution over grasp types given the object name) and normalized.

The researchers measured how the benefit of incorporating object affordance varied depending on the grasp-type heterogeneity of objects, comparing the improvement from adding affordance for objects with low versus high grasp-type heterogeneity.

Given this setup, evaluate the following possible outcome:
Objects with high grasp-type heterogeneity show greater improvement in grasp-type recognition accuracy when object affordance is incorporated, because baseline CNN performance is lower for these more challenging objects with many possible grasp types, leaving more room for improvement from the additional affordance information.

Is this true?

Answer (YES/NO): YES